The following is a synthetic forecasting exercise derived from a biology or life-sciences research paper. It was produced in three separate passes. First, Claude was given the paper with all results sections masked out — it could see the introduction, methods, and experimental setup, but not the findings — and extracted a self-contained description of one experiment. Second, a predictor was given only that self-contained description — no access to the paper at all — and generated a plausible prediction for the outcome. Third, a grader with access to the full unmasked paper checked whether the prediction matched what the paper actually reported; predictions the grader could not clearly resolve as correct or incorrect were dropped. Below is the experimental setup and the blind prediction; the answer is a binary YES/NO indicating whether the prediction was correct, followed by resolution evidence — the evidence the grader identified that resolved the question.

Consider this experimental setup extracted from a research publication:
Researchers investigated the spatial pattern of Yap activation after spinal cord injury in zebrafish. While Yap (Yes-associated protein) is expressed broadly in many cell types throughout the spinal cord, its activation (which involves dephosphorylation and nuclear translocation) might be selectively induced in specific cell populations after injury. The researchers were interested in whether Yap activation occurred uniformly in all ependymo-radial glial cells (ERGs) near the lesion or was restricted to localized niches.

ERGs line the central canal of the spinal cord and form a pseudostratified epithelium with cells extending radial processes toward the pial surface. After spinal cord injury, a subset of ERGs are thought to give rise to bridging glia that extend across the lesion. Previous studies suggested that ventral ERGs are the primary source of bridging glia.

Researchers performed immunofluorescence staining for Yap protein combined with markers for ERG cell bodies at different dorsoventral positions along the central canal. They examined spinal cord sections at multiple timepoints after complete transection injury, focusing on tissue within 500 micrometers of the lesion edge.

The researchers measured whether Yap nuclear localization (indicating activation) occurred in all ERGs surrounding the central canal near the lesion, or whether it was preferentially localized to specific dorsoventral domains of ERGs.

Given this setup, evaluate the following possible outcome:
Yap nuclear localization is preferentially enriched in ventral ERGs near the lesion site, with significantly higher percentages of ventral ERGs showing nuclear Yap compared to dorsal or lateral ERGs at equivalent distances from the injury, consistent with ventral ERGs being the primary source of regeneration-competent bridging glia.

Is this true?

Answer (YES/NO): YES